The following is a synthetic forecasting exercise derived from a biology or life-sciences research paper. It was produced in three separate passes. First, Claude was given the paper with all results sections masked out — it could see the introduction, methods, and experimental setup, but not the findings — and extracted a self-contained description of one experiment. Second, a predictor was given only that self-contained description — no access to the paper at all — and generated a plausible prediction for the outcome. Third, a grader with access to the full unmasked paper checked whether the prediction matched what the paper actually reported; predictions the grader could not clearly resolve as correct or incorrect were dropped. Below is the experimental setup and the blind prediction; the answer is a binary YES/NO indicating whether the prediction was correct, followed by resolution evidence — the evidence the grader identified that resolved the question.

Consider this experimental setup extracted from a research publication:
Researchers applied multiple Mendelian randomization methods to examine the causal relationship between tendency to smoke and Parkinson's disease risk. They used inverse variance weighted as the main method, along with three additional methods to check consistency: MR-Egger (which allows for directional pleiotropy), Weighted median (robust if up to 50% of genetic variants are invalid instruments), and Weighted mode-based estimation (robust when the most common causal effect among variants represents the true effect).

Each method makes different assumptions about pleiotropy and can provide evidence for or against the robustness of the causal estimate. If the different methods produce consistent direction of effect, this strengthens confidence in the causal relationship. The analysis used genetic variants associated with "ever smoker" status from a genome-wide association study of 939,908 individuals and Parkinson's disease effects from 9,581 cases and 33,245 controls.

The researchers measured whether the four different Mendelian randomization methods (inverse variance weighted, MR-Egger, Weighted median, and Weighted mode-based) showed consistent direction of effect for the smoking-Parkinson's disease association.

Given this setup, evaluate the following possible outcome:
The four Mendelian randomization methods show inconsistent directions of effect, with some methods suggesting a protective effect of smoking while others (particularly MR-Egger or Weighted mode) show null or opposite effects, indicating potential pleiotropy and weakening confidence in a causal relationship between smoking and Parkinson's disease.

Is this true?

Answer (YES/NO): NO